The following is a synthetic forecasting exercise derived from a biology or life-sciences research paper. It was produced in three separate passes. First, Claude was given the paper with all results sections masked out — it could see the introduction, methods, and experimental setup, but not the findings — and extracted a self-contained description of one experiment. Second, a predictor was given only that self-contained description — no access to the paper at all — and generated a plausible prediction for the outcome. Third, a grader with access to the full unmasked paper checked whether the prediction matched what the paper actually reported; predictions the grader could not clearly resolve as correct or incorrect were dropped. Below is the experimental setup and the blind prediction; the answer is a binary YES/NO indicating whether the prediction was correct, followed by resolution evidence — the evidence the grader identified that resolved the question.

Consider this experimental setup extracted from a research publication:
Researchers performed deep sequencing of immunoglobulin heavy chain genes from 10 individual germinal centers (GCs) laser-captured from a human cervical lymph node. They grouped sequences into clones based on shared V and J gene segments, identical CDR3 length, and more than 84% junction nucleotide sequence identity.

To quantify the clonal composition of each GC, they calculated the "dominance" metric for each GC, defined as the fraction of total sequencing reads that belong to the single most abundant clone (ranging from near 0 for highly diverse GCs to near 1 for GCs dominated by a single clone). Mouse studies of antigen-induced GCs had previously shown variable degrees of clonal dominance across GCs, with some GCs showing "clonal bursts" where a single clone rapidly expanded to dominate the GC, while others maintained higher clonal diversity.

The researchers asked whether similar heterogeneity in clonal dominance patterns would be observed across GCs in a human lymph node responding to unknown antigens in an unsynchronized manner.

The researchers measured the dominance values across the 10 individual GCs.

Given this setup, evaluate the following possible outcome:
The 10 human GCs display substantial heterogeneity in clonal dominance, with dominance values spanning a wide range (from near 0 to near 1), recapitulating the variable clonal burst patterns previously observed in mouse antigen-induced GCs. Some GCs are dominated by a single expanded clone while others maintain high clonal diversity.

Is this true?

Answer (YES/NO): NO